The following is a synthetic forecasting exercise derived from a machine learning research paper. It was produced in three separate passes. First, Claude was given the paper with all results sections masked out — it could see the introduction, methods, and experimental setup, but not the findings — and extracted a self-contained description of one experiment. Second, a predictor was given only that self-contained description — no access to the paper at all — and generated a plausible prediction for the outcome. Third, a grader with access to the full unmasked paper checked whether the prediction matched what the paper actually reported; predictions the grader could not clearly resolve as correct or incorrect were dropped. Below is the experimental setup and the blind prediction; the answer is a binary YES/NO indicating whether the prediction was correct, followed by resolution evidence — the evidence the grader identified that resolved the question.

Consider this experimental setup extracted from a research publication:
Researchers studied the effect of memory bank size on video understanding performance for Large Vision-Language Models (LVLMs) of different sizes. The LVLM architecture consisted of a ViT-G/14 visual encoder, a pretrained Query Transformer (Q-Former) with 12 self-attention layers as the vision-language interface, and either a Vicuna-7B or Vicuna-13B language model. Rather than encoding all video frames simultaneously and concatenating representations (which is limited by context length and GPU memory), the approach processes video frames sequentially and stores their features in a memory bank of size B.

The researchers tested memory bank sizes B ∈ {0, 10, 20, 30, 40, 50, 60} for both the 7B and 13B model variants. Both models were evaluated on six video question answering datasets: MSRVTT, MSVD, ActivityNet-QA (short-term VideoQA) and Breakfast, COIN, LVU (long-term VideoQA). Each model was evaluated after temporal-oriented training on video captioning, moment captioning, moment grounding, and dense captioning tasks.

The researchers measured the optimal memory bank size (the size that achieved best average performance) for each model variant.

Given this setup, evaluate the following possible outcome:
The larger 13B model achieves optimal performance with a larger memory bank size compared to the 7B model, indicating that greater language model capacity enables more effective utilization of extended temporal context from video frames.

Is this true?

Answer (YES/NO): NO